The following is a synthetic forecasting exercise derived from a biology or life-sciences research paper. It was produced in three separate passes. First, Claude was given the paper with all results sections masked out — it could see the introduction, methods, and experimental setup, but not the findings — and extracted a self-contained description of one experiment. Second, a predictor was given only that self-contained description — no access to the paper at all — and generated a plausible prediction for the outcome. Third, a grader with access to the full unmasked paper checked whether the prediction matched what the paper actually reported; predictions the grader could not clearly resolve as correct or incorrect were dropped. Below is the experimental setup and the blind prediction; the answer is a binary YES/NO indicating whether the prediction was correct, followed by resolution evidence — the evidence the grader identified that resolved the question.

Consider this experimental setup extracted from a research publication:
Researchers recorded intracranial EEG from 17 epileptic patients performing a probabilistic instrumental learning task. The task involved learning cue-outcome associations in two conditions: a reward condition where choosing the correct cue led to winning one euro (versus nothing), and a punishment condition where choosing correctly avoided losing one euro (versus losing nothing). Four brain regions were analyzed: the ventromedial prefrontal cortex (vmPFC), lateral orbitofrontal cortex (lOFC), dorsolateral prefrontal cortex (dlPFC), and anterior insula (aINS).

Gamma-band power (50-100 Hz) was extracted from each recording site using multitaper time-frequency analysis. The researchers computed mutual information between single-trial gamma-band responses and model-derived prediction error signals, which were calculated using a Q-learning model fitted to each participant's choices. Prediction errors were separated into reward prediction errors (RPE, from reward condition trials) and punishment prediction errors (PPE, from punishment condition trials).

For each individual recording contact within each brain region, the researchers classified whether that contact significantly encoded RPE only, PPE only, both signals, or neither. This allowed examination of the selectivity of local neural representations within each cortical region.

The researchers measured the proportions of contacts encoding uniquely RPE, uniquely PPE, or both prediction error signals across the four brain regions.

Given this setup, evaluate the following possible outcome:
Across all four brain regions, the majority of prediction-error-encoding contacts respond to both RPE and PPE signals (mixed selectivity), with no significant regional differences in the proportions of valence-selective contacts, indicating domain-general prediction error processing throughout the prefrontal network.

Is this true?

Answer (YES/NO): NO